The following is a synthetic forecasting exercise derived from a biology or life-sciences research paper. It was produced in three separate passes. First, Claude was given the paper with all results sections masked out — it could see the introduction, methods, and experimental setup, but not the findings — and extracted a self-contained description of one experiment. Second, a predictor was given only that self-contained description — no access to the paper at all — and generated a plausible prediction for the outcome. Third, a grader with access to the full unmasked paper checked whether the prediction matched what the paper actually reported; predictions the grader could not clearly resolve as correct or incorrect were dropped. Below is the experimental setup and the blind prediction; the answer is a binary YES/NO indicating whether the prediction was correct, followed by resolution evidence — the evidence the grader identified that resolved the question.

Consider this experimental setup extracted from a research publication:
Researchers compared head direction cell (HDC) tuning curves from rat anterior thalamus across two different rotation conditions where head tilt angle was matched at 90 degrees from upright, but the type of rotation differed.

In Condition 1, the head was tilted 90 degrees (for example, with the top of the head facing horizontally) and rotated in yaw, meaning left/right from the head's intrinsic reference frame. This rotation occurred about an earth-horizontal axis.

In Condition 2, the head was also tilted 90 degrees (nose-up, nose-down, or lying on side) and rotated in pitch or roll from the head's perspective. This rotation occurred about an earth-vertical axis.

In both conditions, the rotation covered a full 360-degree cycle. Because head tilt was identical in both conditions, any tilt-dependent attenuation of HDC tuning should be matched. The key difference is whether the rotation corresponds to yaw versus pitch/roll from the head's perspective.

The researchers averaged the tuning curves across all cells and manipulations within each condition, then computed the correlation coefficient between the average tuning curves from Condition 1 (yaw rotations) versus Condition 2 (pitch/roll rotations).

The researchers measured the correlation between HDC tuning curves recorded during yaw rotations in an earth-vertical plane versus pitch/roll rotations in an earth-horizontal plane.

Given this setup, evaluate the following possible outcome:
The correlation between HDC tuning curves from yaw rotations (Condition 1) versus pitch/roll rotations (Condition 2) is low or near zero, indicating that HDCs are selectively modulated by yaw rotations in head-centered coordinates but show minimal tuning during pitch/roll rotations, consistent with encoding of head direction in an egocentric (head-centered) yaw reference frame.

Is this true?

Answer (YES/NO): NO